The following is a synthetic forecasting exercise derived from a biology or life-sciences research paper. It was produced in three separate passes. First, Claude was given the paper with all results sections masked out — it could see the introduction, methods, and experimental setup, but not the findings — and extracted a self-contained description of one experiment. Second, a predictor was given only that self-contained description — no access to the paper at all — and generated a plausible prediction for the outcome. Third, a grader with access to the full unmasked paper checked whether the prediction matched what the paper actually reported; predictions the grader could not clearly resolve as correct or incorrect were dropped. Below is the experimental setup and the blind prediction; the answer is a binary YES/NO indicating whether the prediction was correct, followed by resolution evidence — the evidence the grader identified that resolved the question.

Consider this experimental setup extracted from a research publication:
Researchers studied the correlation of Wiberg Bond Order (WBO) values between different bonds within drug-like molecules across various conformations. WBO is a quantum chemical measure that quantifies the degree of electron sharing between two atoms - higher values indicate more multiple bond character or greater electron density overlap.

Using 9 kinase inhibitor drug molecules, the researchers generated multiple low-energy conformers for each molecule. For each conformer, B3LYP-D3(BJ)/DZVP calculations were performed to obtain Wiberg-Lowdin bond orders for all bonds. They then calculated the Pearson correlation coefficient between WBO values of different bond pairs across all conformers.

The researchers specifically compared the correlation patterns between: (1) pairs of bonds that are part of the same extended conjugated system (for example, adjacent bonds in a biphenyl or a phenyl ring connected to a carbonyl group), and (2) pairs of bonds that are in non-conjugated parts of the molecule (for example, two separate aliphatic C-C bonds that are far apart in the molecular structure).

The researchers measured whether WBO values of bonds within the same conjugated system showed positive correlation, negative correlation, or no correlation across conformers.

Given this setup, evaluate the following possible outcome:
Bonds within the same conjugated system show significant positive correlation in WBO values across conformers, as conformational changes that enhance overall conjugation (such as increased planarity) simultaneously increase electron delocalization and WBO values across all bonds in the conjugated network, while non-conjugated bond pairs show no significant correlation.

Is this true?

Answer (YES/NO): NO